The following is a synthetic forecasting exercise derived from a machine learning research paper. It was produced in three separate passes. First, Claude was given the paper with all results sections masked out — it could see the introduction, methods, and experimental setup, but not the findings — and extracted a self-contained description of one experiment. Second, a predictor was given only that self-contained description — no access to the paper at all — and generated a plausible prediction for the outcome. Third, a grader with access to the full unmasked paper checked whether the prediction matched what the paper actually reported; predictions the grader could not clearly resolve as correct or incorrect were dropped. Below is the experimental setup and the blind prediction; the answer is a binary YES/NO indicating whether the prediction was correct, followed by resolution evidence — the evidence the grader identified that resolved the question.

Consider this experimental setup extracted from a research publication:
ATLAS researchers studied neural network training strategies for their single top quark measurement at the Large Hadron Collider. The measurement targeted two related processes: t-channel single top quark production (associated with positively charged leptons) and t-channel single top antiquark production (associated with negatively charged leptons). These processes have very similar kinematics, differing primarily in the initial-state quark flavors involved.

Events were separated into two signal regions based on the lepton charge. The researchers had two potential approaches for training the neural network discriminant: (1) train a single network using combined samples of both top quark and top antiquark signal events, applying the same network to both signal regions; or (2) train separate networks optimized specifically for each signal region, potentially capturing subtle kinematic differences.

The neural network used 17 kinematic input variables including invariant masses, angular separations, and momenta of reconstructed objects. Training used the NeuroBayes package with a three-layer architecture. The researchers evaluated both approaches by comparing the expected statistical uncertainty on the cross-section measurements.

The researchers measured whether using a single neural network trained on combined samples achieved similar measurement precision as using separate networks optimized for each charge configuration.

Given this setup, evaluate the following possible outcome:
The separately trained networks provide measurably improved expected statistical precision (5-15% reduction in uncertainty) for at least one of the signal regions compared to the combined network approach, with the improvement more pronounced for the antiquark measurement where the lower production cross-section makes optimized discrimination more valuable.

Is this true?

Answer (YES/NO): NO